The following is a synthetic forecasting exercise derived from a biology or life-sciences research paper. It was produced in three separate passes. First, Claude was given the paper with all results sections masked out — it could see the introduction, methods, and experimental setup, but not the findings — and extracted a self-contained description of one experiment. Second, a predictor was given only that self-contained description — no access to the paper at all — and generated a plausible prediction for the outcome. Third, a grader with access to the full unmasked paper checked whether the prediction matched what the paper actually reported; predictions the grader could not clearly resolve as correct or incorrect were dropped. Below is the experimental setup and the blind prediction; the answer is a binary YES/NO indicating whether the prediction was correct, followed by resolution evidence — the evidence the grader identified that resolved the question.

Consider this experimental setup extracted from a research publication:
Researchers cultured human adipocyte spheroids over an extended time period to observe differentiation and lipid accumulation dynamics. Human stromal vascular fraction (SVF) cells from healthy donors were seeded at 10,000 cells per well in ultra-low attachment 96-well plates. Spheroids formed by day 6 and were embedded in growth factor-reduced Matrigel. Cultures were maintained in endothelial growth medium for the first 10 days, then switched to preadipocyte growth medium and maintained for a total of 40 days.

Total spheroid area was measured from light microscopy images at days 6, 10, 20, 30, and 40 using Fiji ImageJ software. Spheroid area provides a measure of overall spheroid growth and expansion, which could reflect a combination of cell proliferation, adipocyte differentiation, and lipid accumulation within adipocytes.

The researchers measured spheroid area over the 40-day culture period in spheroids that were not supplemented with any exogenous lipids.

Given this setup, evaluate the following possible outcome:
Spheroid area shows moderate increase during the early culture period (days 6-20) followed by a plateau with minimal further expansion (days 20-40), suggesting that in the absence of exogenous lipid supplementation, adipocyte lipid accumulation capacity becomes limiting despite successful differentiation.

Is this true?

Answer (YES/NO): NO